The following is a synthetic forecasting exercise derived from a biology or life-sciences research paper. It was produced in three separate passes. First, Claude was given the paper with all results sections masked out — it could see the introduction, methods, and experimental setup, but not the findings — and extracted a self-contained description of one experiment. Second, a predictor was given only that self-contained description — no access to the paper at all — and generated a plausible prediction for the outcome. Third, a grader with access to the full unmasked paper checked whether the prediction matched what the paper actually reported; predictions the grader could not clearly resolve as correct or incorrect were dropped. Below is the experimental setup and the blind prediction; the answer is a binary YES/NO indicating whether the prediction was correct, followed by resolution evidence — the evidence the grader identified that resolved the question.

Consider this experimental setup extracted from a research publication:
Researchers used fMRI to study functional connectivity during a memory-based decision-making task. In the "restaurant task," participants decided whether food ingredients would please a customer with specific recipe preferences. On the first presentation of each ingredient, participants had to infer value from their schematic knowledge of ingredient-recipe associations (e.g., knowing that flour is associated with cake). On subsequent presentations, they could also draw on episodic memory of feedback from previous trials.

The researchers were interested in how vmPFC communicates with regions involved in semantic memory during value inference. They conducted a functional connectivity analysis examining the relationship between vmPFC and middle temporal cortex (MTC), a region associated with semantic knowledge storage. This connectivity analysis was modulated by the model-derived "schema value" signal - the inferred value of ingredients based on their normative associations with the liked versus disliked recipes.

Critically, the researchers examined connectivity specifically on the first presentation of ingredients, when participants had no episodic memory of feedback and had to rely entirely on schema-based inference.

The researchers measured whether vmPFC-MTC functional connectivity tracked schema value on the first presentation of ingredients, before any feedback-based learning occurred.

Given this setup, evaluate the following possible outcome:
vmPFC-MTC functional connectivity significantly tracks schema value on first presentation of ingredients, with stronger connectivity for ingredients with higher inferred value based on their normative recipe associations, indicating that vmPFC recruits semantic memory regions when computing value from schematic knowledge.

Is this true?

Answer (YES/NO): YES